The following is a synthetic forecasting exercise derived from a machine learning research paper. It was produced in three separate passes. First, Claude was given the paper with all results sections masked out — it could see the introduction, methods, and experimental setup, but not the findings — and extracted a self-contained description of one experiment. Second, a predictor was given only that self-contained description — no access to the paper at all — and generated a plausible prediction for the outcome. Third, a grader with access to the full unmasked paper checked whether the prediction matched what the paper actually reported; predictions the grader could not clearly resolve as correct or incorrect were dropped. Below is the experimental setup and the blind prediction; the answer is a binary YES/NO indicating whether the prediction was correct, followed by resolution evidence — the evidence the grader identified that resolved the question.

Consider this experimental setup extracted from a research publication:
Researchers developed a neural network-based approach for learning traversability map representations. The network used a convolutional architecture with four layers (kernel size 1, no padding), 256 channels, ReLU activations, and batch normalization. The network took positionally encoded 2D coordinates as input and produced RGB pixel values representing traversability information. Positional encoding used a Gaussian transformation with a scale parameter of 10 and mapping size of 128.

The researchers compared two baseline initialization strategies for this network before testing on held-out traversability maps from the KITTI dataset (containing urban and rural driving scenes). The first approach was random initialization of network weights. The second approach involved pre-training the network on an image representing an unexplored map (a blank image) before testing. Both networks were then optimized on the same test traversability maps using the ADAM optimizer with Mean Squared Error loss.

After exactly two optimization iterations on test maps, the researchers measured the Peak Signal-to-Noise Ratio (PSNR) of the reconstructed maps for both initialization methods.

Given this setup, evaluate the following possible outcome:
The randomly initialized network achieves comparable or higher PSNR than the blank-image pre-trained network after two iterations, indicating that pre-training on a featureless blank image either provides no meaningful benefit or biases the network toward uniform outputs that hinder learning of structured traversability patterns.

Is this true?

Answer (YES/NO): NO